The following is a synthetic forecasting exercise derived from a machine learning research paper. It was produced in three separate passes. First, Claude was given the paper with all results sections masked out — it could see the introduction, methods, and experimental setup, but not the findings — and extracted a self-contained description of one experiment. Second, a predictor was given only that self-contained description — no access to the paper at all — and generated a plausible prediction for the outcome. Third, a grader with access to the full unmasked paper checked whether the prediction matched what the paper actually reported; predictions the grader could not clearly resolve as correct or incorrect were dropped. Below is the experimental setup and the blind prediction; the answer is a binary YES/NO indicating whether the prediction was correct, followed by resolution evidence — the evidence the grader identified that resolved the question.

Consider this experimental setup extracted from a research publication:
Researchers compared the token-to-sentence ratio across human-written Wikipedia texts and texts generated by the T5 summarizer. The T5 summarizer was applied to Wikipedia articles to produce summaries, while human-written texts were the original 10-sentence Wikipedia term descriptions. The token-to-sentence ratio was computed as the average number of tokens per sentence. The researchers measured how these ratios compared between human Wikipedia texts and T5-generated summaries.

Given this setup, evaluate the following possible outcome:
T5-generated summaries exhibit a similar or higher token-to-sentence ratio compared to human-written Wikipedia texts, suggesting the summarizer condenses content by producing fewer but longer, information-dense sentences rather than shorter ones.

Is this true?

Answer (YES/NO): NO